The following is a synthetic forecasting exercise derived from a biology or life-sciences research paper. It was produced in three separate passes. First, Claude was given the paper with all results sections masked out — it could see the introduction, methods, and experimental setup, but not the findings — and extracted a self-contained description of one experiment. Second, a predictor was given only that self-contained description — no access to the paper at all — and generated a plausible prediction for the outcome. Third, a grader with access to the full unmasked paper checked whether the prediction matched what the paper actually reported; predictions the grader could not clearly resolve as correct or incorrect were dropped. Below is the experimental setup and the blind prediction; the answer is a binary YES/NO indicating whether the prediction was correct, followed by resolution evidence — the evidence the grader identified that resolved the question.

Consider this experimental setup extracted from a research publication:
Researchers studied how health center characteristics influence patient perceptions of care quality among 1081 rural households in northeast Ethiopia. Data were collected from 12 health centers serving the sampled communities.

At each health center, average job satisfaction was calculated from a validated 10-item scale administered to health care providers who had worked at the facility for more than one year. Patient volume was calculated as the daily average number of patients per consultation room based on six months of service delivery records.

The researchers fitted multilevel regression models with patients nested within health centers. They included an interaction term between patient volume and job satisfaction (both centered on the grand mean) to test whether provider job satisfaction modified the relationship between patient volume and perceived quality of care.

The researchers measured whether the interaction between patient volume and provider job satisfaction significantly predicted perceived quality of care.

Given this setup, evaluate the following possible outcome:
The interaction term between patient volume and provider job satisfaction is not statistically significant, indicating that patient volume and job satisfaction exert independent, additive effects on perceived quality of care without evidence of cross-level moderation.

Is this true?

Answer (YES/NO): NO